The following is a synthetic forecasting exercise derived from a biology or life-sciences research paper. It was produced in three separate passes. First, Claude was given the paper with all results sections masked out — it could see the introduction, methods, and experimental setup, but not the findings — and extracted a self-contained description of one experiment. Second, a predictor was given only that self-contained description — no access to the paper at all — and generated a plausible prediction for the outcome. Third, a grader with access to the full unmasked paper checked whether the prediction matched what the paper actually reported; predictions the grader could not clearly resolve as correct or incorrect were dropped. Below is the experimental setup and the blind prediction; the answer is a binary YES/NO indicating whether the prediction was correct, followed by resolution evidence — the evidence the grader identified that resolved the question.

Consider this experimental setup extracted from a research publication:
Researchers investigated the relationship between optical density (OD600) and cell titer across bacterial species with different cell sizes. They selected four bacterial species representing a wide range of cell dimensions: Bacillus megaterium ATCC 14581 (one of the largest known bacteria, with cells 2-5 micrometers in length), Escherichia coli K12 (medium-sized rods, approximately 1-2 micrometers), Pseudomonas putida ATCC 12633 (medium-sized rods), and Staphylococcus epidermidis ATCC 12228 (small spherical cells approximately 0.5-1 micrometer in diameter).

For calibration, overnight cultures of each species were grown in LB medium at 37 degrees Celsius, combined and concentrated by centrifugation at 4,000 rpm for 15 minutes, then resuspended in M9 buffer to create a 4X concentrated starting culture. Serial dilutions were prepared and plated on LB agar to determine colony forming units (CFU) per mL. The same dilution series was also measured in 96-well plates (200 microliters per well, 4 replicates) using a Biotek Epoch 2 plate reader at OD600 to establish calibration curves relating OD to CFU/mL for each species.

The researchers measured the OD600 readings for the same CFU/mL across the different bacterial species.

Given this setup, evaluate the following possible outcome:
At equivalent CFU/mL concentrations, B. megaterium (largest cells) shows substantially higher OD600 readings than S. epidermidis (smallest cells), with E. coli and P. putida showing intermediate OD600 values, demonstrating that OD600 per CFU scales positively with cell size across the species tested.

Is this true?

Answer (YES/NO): YES